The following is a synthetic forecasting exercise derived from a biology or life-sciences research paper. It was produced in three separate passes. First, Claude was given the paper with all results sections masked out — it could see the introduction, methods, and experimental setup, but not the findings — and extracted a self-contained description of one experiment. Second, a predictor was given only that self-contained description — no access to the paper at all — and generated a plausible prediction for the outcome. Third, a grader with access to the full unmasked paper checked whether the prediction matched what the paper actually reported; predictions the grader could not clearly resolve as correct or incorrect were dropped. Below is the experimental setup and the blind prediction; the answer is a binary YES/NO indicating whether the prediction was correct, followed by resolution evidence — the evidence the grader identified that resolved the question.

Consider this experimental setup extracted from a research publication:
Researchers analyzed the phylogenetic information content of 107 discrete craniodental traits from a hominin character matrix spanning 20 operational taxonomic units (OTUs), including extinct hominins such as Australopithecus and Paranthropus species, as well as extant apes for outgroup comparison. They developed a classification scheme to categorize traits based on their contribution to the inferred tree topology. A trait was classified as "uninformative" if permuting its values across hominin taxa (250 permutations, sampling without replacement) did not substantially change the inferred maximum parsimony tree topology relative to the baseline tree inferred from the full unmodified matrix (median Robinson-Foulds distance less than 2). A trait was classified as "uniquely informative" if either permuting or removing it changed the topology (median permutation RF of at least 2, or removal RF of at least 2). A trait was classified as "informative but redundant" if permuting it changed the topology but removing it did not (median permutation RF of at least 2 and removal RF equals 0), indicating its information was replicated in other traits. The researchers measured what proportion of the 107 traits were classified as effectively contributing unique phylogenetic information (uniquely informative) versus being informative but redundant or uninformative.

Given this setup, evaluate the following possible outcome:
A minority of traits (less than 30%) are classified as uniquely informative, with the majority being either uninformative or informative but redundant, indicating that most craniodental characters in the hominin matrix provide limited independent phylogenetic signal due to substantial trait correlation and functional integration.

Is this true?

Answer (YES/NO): YES